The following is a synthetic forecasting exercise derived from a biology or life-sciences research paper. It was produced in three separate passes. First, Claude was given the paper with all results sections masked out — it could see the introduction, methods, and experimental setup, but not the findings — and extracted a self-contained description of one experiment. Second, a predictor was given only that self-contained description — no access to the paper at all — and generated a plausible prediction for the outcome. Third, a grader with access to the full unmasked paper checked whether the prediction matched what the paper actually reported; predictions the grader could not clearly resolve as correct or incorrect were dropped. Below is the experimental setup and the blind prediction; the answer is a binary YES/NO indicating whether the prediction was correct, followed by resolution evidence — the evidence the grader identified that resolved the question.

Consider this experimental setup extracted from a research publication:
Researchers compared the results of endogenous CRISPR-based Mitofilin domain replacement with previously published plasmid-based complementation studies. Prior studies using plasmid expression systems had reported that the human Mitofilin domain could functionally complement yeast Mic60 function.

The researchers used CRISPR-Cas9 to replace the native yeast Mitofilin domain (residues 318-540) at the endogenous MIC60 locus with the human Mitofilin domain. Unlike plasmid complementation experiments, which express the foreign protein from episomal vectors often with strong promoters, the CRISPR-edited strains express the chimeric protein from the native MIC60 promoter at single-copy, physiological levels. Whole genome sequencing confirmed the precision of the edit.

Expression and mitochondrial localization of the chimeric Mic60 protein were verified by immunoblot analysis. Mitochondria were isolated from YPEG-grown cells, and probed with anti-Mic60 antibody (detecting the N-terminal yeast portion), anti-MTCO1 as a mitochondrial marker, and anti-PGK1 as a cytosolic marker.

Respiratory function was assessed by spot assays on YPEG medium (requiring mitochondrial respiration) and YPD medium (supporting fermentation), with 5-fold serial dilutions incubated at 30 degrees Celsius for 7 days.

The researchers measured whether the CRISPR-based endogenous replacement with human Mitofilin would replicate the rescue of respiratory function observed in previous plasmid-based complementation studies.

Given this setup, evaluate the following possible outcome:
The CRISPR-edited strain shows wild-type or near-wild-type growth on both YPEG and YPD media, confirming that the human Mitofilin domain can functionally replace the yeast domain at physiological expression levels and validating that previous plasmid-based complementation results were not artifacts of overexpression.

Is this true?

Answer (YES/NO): NO